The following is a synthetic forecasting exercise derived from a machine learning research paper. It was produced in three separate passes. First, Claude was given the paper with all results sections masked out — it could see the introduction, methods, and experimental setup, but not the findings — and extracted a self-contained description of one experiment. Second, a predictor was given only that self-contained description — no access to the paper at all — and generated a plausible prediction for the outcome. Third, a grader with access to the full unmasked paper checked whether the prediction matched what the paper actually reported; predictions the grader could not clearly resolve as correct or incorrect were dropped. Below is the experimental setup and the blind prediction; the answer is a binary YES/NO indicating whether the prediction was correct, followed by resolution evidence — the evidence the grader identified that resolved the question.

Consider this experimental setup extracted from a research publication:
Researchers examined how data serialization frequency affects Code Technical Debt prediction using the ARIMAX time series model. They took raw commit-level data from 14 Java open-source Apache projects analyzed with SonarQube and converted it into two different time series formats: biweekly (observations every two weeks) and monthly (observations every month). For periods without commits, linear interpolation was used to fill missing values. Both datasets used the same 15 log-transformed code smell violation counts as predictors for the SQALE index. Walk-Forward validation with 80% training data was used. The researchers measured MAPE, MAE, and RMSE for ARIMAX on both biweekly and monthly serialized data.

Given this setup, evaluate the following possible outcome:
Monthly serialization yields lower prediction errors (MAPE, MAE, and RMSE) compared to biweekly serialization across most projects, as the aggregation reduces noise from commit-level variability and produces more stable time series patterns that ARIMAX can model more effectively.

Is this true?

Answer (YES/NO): NO